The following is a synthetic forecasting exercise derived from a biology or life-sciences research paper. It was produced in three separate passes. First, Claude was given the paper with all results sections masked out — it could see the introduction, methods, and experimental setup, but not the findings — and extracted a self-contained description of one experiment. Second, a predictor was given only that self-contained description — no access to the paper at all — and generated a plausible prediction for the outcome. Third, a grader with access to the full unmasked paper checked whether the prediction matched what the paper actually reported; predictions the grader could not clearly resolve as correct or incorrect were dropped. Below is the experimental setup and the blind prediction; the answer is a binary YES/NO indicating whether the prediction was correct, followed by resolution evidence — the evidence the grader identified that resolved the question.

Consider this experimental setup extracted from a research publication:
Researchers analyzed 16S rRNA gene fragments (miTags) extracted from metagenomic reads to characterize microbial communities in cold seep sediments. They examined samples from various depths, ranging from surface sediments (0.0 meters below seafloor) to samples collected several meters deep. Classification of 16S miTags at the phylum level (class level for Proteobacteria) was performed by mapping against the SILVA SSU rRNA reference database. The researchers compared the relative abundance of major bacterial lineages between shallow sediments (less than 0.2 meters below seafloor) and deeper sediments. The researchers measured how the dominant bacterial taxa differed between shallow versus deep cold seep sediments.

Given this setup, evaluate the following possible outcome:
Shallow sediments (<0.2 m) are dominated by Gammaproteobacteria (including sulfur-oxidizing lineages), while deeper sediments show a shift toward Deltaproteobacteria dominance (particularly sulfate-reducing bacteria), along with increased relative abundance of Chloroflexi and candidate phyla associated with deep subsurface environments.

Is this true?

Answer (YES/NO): NO